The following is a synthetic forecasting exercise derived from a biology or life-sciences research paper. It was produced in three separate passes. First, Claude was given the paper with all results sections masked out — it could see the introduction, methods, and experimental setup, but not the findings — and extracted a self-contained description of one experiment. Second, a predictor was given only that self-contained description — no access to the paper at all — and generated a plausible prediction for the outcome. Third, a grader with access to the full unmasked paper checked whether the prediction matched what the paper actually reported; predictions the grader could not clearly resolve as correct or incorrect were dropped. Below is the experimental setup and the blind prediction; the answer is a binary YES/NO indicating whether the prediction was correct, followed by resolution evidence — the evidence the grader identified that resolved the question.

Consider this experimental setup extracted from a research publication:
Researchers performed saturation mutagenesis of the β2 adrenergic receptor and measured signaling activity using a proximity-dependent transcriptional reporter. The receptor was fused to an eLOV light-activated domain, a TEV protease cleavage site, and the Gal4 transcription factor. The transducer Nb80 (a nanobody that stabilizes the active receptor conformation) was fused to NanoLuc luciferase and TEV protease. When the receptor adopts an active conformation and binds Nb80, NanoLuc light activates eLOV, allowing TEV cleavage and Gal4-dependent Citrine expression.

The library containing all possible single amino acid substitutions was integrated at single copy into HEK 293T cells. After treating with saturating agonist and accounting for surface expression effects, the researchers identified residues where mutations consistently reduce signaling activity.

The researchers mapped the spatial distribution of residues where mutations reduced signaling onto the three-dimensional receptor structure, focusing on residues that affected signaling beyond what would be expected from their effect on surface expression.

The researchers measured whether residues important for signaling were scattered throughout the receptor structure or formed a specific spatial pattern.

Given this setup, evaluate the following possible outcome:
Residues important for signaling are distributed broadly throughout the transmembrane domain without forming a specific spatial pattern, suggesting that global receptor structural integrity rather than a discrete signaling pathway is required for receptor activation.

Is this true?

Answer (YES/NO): NO